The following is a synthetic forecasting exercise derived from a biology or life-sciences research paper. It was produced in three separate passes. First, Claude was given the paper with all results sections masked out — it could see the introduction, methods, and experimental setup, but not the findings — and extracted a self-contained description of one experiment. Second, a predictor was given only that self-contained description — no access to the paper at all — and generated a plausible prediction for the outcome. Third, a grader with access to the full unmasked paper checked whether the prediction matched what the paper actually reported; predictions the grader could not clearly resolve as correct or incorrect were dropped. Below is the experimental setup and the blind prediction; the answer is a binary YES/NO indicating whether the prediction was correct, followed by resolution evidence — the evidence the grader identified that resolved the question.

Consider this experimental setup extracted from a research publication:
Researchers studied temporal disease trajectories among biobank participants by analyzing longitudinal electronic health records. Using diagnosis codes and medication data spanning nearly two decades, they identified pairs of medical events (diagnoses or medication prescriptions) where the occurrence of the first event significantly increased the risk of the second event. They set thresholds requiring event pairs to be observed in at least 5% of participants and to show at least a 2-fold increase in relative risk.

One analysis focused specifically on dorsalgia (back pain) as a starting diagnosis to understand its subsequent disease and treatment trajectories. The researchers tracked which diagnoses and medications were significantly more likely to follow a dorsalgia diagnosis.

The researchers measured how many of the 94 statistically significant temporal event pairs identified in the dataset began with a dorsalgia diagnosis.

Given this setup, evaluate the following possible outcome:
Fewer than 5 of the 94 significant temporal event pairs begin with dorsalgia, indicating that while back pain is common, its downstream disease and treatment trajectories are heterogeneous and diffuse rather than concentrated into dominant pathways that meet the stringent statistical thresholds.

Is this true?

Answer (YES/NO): NO